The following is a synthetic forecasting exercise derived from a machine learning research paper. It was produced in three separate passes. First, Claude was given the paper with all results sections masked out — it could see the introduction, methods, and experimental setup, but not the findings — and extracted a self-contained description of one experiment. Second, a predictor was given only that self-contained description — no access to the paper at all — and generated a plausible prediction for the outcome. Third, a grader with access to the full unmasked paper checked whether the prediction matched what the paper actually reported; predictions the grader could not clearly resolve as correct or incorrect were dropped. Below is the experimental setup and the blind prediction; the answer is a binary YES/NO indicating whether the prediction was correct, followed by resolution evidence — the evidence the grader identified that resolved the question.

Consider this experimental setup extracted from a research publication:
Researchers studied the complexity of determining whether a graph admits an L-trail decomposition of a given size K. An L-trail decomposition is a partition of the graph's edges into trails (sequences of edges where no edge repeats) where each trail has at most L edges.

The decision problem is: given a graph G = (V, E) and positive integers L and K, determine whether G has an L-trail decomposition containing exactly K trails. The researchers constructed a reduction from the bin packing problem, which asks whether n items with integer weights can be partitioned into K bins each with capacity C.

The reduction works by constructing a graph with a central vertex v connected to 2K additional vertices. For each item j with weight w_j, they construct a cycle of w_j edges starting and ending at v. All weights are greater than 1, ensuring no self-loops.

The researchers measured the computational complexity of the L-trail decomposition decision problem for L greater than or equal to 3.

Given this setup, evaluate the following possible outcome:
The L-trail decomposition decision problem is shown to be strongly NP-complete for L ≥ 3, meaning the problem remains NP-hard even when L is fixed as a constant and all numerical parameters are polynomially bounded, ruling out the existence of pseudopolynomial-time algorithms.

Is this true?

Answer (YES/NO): NO